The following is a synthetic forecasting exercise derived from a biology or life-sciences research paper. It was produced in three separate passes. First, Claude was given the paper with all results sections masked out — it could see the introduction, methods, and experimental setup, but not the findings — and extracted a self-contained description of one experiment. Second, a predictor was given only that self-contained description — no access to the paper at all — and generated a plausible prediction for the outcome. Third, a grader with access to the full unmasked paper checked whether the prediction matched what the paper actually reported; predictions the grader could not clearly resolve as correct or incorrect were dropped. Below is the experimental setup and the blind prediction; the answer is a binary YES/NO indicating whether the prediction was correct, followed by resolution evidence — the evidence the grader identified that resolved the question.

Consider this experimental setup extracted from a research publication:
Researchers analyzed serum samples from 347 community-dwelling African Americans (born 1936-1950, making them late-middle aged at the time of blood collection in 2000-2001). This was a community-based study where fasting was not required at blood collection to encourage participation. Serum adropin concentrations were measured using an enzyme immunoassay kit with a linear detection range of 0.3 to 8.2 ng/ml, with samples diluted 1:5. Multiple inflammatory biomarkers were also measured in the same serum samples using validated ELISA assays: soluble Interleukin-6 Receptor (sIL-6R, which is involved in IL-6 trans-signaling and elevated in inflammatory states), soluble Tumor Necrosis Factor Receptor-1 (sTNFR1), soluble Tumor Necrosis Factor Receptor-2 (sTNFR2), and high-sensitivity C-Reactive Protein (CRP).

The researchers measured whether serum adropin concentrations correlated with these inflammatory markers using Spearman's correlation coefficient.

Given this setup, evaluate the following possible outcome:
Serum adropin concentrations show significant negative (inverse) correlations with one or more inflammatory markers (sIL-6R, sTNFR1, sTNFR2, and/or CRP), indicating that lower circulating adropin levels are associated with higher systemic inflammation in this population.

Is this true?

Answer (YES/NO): NO